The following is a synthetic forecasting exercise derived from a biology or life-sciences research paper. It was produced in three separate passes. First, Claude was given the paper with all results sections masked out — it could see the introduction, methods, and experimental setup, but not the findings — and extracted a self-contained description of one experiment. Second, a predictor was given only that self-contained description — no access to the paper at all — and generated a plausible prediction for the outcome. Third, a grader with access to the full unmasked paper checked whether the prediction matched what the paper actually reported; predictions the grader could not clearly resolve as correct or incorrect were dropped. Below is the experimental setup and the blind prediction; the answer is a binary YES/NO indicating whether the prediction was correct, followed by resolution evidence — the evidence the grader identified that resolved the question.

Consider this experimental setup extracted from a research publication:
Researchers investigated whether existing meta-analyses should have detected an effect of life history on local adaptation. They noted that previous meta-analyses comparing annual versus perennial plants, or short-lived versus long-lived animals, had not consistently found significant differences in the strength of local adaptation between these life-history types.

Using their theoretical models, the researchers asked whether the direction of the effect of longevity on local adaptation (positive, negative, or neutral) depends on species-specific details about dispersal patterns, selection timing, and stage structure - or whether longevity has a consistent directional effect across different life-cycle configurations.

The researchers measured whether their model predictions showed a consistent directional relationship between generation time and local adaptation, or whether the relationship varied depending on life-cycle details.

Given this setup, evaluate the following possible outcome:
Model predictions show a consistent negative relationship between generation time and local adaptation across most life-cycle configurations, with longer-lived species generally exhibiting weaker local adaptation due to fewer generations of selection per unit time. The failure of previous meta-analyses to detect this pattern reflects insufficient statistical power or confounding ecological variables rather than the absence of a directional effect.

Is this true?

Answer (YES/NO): NO